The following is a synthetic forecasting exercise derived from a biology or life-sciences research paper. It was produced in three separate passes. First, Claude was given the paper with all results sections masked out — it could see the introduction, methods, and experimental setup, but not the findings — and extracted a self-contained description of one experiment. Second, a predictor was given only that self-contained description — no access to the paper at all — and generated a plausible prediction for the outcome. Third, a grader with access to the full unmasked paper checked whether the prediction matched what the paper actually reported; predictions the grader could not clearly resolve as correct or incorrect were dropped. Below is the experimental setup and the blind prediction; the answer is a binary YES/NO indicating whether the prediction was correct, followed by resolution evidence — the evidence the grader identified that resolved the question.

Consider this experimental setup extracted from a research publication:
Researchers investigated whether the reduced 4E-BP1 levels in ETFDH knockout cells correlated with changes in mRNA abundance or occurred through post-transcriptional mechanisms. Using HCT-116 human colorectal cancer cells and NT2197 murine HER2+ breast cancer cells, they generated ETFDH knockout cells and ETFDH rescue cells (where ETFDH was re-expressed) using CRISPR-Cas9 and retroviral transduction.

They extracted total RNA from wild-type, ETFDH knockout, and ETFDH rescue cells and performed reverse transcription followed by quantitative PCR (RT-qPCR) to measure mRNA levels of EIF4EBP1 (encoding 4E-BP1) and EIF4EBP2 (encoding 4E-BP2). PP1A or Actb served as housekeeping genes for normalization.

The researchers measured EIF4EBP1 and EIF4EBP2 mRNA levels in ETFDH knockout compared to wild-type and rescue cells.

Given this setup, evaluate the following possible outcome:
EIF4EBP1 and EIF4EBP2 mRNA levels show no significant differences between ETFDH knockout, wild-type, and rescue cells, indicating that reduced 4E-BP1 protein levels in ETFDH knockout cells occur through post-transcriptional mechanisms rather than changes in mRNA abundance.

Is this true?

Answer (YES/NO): NO